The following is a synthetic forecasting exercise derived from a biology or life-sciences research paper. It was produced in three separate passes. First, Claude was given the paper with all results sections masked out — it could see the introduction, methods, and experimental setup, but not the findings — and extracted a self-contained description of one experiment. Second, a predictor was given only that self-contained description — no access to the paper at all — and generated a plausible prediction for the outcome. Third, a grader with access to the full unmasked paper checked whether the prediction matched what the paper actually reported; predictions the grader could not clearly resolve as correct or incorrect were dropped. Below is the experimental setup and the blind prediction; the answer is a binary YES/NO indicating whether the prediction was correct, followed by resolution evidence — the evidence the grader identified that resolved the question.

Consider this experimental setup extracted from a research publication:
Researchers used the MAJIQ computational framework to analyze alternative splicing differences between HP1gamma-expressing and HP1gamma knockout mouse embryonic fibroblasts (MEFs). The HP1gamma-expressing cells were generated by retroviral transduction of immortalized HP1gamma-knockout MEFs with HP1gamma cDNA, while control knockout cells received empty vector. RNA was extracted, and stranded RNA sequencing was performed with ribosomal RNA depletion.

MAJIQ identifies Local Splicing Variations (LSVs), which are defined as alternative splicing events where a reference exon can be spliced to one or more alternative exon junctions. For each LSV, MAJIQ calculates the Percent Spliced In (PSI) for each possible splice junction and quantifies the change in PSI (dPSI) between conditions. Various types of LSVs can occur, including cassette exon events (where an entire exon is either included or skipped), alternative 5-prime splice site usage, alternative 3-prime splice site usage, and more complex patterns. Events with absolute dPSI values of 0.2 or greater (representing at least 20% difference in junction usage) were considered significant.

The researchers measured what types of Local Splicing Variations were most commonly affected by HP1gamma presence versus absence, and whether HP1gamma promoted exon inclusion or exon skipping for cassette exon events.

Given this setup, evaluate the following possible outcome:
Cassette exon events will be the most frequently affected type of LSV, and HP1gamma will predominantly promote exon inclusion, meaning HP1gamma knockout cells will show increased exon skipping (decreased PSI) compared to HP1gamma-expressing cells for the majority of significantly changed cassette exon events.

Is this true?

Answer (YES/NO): NO